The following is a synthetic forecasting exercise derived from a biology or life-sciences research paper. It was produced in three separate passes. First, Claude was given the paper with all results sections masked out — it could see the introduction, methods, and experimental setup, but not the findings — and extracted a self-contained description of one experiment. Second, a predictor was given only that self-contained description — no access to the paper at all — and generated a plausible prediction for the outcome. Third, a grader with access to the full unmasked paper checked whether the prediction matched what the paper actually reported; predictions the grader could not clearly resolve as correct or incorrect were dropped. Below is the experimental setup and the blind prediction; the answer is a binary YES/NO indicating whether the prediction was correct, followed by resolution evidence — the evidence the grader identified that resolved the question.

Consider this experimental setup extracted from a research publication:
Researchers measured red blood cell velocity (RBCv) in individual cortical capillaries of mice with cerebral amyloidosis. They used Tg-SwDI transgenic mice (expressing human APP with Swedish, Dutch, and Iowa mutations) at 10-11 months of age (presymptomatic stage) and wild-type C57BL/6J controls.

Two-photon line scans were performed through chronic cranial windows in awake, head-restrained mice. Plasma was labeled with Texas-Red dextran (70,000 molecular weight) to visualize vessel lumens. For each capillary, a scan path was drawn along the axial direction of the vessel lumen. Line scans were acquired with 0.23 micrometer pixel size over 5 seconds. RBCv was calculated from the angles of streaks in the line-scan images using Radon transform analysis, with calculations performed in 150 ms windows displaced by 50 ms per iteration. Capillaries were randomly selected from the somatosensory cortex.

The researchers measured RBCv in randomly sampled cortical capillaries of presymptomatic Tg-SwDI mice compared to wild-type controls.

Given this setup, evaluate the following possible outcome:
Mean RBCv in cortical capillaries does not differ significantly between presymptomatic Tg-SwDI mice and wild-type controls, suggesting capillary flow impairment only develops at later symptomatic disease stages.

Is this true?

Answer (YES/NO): NO